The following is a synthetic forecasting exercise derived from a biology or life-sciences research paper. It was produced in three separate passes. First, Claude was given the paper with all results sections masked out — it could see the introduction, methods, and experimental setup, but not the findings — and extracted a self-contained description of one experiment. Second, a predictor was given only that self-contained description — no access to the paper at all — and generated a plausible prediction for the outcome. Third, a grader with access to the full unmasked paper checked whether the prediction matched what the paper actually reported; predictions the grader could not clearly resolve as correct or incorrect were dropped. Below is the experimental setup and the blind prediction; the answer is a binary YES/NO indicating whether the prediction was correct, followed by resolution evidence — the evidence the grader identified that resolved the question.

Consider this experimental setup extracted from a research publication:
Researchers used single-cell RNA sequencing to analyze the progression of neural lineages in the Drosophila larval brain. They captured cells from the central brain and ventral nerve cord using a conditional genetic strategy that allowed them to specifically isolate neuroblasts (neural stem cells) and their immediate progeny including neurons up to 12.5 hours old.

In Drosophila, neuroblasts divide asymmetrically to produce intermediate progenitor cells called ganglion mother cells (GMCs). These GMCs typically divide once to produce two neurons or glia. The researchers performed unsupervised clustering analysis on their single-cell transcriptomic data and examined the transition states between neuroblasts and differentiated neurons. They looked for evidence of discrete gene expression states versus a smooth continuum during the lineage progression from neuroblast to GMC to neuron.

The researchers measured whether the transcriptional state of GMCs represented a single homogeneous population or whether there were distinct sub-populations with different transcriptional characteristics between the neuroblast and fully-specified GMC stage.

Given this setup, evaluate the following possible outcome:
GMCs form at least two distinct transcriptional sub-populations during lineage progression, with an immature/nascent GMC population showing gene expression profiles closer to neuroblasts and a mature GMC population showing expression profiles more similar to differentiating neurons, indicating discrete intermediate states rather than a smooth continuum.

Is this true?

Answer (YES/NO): YES